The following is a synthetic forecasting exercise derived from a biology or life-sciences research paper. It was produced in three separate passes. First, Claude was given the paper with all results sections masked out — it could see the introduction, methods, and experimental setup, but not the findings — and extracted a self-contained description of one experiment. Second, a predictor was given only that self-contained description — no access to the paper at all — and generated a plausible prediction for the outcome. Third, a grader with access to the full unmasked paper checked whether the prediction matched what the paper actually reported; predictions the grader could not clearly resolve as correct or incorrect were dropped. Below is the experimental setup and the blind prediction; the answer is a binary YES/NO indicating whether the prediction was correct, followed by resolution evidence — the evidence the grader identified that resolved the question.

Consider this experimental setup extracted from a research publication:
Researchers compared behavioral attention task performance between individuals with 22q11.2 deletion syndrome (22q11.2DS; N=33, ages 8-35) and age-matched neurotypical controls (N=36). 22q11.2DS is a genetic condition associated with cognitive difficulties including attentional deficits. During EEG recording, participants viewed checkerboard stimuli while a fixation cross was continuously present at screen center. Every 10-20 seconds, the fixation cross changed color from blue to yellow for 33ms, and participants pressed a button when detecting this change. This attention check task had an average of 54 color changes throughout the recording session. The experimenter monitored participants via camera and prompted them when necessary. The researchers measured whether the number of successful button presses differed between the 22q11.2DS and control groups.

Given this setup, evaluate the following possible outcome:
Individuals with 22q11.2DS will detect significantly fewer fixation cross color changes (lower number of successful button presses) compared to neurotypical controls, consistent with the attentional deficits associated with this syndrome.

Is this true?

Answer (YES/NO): NO